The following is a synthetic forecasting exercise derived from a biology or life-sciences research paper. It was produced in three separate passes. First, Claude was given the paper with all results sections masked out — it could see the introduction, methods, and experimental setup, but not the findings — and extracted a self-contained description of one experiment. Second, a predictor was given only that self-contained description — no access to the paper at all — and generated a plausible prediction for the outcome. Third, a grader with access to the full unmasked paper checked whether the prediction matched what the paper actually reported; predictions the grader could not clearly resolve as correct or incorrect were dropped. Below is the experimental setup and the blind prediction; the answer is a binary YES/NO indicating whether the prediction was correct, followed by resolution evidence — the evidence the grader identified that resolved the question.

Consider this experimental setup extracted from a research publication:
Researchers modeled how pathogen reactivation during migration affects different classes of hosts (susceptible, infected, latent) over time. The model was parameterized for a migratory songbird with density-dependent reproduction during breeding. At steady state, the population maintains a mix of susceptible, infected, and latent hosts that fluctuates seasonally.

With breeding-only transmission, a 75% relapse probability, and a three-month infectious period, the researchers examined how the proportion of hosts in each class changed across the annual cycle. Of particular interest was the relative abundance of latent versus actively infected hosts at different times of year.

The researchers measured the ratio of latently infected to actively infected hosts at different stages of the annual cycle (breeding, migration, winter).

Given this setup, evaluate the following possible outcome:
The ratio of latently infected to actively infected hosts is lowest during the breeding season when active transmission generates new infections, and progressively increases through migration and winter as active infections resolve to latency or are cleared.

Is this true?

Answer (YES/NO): NO